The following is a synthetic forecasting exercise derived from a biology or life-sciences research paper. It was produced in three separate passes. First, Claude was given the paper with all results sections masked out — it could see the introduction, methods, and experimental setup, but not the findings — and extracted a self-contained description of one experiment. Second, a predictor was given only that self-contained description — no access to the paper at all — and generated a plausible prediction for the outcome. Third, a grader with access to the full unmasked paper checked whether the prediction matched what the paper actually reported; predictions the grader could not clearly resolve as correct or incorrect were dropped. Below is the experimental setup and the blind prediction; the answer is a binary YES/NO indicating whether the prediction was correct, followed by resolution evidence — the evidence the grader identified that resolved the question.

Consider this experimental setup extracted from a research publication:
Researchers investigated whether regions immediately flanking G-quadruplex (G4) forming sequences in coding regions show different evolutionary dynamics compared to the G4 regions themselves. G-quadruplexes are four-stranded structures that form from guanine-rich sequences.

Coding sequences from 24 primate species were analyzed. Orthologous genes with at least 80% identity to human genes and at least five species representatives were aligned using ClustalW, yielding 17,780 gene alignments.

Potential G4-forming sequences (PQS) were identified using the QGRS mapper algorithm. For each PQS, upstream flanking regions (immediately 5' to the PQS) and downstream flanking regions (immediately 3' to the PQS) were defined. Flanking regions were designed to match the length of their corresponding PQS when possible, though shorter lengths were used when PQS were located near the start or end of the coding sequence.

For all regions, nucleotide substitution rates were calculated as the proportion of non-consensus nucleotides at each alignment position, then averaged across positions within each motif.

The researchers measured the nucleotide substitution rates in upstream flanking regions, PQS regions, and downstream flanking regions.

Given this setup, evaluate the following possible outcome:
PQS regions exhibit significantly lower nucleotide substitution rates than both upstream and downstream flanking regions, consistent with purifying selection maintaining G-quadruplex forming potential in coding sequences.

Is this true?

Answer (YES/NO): NO